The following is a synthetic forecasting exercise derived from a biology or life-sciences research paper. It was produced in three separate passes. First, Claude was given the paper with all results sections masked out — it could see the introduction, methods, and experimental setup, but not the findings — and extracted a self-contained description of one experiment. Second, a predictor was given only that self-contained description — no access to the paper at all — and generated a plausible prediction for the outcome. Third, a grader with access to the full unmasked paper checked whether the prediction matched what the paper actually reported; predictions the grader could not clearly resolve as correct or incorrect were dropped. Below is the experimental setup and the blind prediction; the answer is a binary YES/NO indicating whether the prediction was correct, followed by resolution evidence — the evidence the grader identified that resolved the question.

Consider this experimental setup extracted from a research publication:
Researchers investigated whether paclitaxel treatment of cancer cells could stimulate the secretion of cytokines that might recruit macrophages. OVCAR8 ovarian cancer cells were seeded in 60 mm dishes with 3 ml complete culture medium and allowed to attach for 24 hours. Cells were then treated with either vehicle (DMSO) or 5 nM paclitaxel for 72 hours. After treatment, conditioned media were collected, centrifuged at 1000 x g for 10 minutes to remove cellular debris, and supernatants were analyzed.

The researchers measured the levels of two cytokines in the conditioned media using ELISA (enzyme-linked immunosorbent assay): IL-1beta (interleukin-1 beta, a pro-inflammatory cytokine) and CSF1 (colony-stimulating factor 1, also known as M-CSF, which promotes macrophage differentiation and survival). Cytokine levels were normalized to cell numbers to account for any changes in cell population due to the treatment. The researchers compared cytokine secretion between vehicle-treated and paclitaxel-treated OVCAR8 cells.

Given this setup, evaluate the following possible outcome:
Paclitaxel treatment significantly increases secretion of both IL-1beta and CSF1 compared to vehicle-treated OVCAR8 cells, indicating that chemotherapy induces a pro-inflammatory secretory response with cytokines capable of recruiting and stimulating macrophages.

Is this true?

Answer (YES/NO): YES